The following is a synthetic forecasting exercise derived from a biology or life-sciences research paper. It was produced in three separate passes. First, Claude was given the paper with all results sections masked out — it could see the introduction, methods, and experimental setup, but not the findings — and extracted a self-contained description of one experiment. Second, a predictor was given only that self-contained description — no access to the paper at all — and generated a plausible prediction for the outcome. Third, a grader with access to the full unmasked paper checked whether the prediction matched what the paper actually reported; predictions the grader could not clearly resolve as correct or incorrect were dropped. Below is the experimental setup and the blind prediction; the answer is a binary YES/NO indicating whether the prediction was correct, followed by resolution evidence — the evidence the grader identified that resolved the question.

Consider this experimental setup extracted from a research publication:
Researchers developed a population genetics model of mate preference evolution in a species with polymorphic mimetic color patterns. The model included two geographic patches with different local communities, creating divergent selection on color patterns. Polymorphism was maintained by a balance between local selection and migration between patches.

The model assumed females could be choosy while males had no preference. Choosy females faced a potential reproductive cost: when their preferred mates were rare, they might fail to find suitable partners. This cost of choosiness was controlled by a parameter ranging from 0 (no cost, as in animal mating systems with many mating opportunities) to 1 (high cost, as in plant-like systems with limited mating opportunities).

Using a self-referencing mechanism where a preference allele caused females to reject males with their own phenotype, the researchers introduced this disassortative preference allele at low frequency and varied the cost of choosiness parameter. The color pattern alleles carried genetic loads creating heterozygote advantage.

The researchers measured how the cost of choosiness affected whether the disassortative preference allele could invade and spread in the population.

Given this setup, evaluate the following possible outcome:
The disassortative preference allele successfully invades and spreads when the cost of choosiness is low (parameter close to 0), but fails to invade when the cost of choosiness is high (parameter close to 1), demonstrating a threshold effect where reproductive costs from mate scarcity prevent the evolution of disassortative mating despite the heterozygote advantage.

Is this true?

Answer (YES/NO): YES